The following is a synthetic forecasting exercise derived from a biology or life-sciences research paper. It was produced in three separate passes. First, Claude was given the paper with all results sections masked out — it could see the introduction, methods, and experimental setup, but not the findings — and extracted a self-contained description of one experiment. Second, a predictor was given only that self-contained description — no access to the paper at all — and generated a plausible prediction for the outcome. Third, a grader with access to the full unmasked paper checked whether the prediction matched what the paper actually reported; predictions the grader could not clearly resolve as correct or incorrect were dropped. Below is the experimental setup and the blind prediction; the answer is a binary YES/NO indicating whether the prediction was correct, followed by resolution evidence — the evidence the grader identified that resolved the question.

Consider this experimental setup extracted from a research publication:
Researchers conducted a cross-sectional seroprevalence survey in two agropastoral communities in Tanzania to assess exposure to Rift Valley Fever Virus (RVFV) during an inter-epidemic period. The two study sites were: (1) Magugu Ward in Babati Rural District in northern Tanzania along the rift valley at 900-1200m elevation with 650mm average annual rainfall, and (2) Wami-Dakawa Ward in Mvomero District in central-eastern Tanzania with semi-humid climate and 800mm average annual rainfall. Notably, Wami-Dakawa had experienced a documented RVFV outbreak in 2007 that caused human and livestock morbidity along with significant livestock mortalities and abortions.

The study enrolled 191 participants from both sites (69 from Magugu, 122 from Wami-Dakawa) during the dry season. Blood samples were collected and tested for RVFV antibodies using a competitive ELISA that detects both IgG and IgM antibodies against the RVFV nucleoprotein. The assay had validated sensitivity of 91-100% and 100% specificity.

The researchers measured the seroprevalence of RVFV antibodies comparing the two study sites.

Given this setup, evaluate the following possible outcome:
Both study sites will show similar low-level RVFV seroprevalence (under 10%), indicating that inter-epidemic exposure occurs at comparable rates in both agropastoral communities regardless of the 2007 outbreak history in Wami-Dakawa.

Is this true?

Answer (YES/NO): NO